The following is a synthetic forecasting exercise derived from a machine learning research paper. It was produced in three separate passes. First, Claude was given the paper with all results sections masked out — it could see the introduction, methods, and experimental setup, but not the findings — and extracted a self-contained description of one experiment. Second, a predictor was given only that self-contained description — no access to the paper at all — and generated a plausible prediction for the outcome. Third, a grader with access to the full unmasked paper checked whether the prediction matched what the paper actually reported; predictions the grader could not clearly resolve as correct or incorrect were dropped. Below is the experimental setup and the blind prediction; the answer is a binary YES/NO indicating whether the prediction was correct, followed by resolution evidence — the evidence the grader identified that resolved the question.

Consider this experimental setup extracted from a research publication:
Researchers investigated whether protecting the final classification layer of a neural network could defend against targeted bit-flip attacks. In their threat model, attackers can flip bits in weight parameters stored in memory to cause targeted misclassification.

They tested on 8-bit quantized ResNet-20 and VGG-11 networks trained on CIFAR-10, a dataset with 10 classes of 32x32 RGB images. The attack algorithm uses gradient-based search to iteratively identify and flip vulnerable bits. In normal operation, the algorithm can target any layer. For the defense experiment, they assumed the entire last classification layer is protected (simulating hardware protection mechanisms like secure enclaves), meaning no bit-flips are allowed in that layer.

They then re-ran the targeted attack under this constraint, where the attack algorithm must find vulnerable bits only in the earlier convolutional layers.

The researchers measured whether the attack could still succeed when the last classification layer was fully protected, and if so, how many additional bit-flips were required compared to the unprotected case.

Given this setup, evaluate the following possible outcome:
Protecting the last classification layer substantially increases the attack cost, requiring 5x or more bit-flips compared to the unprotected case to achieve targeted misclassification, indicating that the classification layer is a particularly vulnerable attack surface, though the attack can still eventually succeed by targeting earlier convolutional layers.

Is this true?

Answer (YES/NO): NO